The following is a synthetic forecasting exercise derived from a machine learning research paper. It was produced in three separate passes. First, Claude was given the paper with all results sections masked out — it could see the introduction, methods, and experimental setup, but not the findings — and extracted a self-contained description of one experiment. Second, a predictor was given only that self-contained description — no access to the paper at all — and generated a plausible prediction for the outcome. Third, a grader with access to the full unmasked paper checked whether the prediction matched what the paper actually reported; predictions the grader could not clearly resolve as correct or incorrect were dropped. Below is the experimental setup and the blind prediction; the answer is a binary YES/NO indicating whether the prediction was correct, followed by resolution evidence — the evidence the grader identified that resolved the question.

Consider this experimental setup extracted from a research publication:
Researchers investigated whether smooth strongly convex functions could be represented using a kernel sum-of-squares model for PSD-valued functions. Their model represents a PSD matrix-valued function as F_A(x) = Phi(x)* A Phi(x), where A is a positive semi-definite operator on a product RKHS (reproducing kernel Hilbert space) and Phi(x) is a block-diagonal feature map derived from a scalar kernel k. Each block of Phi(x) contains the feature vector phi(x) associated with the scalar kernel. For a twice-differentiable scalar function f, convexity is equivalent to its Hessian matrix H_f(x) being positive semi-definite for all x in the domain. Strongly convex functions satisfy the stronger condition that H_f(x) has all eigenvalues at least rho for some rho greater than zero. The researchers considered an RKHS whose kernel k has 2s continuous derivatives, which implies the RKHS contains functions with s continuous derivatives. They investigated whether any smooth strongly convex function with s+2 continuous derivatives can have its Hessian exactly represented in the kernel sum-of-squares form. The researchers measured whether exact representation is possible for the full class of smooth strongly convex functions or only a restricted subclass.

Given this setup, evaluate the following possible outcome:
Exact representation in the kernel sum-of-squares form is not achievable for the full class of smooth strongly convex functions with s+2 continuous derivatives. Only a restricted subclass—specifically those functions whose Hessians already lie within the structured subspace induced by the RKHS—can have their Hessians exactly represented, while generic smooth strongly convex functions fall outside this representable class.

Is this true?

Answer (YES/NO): NO